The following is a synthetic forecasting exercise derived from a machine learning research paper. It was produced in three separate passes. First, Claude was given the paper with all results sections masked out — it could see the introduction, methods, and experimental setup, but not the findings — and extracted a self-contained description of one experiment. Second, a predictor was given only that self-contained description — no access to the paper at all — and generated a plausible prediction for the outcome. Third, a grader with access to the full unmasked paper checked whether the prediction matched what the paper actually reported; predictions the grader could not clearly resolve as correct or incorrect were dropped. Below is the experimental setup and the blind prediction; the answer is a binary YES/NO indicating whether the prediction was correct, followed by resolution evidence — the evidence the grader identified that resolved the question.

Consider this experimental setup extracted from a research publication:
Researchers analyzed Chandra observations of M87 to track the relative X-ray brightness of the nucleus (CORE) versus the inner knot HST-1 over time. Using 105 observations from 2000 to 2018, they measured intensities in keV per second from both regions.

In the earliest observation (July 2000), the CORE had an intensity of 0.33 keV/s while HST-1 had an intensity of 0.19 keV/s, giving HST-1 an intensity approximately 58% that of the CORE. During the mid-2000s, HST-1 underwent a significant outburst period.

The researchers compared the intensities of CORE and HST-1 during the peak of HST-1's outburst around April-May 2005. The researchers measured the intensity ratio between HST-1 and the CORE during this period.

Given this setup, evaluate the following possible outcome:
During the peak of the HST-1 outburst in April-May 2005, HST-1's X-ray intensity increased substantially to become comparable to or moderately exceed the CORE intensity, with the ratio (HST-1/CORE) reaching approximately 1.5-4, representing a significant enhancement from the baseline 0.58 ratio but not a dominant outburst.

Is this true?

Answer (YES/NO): NO